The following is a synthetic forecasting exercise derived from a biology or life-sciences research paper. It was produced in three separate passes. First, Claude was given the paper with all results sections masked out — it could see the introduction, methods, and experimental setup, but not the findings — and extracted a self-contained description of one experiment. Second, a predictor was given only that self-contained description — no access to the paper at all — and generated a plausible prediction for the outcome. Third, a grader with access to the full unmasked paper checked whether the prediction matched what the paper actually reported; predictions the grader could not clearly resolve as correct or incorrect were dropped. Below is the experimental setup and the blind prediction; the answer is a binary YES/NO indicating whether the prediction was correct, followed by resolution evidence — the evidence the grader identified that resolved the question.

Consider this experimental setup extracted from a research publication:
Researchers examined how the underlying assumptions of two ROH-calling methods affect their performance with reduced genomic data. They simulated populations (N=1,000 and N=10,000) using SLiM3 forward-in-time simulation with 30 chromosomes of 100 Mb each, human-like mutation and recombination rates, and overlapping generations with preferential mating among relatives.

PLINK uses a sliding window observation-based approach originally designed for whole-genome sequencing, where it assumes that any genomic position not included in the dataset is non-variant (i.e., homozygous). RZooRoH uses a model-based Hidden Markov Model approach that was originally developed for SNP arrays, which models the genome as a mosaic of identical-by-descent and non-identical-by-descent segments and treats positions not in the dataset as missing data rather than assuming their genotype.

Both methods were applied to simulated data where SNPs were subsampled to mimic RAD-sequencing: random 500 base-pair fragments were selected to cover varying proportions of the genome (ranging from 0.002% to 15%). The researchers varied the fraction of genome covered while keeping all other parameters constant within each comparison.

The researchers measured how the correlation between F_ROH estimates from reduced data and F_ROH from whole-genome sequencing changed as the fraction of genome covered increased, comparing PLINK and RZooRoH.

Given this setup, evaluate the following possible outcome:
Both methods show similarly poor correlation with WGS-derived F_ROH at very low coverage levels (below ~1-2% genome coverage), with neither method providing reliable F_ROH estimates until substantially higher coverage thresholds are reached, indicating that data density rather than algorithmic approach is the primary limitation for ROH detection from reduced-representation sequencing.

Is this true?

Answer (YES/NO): NO